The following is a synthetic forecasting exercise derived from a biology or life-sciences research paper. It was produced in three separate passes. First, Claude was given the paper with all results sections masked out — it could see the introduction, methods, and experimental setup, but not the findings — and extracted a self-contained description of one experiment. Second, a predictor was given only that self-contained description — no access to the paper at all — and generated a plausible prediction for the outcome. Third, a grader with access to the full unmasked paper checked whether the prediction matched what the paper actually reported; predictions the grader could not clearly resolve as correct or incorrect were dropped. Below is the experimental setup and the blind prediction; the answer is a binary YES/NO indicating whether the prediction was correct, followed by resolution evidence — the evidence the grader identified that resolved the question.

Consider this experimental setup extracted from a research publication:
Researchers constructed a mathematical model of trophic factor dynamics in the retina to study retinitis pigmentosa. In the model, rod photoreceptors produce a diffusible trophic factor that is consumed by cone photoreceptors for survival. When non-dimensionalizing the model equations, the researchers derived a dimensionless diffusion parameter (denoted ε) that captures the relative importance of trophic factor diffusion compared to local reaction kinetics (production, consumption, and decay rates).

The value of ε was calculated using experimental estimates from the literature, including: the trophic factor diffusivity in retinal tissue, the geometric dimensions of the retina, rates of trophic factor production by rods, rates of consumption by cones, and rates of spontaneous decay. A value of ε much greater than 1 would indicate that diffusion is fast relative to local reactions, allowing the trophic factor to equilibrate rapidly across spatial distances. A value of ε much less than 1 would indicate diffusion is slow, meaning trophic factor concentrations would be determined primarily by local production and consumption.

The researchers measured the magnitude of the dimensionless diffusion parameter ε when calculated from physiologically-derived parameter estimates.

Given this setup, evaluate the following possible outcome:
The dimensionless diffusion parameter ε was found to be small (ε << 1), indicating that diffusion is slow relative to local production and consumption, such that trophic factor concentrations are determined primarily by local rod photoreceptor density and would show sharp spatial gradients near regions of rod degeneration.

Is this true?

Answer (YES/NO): YES